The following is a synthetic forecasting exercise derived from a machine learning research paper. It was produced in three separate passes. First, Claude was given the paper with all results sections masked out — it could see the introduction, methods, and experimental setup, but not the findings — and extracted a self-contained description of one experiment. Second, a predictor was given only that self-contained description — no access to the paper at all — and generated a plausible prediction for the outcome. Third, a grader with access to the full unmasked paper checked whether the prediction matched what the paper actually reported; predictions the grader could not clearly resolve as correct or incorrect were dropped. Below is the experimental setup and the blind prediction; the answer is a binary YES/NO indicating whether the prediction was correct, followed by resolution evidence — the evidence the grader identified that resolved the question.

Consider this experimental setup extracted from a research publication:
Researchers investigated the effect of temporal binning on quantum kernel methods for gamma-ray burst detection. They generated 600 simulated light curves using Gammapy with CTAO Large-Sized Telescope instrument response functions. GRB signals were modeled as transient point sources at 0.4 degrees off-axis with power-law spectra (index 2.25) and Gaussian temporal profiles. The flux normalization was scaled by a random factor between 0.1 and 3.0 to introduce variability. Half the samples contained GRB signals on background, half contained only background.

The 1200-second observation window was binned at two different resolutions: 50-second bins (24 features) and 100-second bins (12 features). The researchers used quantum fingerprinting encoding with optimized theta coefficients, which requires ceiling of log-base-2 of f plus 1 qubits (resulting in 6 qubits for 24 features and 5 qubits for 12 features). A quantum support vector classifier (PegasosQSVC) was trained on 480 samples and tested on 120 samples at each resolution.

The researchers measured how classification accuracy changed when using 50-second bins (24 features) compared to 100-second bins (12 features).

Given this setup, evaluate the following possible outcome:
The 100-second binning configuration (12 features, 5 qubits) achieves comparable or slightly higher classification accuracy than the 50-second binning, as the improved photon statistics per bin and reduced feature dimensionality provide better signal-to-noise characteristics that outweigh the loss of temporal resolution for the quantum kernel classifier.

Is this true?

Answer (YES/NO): YES